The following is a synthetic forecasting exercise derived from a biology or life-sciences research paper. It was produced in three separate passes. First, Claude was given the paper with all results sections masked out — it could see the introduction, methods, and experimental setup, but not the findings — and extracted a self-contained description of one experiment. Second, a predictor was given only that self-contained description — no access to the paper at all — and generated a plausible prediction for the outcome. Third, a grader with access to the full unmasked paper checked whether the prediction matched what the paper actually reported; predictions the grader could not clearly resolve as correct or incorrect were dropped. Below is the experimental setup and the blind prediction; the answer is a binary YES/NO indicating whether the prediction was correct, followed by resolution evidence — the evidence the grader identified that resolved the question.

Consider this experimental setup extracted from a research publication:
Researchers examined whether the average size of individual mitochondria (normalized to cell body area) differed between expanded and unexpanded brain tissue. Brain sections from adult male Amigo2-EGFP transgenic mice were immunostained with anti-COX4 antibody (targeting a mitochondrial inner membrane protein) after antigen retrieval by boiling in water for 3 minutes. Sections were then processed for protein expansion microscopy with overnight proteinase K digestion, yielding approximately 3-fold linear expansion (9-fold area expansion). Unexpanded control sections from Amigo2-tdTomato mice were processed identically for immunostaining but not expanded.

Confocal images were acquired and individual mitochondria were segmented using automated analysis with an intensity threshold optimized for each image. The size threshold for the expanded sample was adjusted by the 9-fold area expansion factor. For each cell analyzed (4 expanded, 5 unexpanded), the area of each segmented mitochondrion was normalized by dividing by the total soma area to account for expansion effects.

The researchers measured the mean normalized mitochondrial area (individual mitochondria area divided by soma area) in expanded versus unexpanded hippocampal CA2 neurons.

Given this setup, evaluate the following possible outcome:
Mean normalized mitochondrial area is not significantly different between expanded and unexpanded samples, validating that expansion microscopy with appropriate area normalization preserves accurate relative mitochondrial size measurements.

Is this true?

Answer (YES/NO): NO